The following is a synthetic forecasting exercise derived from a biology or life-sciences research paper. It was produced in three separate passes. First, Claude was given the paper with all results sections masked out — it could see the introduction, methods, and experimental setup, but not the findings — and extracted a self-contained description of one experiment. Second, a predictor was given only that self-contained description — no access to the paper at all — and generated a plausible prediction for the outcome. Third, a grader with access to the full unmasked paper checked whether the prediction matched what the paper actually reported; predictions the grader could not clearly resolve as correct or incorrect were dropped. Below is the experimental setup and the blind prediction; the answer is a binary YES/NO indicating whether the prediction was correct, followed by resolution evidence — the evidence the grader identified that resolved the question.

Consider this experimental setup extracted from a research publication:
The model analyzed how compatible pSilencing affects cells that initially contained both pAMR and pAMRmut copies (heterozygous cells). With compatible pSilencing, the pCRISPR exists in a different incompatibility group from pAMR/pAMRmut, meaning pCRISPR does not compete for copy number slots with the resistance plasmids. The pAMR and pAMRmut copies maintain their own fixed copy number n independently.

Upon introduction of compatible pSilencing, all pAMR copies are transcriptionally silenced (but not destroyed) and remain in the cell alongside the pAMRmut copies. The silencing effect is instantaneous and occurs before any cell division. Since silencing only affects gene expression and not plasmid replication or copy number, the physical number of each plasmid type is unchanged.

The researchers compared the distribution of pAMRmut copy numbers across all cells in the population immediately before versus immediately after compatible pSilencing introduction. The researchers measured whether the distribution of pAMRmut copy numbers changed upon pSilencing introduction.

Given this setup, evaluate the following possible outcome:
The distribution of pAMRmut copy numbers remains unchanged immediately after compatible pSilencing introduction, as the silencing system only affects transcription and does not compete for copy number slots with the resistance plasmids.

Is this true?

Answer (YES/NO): YES